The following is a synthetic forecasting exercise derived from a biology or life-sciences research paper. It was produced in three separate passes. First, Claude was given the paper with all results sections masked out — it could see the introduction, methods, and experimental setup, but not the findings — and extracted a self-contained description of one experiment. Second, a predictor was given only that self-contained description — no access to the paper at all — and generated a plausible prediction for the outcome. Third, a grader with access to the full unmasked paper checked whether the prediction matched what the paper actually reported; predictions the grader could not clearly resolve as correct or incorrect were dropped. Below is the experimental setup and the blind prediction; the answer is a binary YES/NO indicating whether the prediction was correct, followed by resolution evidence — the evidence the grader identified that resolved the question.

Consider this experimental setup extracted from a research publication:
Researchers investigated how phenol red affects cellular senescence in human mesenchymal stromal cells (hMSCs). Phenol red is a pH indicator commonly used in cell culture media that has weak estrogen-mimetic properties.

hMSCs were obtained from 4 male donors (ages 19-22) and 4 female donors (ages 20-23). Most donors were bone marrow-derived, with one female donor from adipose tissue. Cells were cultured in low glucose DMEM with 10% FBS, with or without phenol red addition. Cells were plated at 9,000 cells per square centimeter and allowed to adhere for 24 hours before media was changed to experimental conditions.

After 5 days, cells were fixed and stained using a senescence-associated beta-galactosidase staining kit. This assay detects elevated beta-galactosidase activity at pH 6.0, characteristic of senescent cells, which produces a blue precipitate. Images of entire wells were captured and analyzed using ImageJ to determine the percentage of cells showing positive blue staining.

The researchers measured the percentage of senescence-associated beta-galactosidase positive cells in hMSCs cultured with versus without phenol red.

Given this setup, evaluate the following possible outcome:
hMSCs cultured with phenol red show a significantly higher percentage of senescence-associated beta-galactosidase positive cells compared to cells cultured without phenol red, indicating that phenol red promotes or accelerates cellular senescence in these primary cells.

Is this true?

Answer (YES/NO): NO